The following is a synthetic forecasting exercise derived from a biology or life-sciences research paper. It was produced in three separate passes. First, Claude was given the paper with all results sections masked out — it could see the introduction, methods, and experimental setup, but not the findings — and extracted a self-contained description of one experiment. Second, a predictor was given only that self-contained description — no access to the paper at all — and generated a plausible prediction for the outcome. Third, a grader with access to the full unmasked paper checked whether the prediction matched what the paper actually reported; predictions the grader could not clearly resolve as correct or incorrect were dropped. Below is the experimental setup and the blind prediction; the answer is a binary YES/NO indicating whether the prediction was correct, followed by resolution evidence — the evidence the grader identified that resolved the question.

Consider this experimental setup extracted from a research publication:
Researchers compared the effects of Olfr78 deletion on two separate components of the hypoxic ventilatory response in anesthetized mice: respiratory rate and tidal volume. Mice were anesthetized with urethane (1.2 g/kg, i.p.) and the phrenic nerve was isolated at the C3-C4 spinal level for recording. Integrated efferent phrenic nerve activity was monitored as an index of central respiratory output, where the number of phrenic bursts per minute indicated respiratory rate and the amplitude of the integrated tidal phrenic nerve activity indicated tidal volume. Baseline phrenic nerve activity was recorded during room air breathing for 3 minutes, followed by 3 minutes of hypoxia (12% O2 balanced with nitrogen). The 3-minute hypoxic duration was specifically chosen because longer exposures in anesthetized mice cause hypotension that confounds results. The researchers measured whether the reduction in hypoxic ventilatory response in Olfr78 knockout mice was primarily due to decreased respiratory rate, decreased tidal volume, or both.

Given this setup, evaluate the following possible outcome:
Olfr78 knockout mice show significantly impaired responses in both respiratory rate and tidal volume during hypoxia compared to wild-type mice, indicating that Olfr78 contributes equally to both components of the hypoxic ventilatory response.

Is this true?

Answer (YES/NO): NO